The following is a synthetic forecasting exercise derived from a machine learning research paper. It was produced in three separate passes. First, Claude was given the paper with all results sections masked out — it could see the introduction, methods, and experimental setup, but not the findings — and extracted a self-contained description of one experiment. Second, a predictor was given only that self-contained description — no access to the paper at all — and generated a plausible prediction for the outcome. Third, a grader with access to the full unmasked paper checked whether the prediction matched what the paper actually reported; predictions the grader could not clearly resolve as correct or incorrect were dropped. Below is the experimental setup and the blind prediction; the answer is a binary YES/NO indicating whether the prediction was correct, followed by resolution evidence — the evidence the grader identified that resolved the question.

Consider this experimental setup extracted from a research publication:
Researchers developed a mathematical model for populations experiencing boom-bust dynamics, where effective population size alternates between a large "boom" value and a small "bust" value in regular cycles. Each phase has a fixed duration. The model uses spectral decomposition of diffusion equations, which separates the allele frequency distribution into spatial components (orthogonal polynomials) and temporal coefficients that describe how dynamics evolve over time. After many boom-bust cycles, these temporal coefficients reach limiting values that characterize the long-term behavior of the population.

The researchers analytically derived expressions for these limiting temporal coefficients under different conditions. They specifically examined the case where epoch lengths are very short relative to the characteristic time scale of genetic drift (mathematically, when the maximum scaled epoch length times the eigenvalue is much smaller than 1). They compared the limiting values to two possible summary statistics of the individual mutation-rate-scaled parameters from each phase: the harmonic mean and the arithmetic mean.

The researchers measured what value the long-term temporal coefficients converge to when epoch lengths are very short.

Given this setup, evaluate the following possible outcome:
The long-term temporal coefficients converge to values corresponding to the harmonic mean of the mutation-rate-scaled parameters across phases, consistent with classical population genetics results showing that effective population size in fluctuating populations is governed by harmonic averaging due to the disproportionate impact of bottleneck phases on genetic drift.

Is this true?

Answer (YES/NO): YES